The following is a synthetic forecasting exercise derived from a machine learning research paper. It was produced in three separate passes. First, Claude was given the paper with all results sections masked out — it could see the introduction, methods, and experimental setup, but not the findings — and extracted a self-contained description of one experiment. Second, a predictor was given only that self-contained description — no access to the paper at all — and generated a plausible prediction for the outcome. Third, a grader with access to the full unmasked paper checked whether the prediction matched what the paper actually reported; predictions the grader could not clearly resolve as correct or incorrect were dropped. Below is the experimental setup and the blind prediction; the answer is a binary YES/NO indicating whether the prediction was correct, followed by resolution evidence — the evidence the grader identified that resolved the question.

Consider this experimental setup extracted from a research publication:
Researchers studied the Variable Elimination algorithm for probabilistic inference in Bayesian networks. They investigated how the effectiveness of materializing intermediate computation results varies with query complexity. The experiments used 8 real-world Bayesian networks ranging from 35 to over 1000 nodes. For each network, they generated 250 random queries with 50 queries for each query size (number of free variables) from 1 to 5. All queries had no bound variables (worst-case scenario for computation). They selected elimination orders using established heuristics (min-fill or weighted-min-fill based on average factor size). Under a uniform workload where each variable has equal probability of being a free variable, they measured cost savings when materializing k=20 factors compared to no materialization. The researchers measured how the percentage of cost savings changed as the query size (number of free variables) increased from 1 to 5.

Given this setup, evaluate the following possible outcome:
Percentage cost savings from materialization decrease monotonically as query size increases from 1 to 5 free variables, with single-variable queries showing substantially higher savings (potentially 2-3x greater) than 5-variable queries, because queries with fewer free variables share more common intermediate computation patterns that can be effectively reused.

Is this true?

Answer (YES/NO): YES